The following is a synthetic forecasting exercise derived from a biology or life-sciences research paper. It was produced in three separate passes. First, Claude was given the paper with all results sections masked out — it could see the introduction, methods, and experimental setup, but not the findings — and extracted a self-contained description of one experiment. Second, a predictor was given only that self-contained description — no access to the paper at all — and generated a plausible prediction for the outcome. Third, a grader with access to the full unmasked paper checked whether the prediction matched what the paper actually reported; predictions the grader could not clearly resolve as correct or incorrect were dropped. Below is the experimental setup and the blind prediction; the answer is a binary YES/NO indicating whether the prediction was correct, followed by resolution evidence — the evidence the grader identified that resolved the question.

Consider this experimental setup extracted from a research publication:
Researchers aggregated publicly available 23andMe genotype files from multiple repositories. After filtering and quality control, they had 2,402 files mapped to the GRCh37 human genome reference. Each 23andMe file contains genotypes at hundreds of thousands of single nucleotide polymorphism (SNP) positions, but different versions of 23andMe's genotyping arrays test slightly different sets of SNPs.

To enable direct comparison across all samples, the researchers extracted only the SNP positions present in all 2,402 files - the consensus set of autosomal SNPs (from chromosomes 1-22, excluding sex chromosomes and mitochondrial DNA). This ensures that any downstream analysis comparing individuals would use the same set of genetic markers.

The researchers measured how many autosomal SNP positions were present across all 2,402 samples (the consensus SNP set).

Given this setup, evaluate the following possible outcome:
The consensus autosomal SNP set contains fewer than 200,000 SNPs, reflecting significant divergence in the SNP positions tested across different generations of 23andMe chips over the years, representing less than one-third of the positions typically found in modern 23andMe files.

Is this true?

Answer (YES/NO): NO